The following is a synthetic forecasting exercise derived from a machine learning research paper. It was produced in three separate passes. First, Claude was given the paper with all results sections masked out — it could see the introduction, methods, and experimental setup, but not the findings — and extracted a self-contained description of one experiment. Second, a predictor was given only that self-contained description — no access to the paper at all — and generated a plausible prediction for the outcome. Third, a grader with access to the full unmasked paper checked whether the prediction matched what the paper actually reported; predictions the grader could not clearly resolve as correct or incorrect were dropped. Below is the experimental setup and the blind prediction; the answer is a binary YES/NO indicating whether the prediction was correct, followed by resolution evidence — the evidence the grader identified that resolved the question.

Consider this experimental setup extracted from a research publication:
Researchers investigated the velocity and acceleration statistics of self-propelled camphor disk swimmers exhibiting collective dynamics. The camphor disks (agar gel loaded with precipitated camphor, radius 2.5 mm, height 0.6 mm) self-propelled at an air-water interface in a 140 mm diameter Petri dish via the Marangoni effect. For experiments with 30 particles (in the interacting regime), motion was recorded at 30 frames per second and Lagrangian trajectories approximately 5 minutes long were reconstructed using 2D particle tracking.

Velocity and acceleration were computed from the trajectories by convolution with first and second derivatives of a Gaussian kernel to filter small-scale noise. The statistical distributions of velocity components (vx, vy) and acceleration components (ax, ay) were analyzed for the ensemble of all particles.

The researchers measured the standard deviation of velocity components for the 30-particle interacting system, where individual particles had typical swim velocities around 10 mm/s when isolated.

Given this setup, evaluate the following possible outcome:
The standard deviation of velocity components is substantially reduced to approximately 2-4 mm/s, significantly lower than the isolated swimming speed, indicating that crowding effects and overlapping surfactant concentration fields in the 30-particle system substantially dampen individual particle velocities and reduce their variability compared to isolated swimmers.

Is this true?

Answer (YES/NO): NO